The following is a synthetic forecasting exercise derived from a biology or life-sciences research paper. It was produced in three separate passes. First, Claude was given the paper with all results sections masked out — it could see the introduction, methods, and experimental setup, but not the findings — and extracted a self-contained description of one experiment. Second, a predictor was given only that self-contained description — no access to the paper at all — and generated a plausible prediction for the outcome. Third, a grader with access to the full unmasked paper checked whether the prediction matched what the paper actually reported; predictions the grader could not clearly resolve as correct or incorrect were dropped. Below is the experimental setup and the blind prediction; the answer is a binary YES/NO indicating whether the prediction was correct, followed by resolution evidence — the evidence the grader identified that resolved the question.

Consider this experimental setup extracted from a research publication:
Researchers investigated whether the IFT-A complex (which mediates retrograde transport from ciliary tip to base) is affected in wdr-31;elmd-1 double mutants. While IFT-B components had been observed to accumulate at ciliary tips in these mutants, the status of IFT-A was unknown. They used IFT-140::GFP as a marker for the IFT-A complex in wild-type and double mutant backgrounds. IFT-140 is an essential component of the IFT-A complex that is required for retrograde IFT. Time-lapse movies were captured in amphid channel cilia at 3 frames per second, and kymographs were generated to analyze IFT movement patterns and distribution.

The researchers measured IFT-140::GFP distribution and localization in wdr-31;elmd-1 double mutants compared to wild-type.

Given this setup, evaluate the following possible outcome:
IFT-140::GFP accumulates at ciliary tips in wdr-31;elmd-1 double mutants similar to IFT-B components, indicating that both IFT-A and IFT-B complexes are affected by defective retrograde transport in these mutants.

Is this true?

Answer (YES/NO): NO